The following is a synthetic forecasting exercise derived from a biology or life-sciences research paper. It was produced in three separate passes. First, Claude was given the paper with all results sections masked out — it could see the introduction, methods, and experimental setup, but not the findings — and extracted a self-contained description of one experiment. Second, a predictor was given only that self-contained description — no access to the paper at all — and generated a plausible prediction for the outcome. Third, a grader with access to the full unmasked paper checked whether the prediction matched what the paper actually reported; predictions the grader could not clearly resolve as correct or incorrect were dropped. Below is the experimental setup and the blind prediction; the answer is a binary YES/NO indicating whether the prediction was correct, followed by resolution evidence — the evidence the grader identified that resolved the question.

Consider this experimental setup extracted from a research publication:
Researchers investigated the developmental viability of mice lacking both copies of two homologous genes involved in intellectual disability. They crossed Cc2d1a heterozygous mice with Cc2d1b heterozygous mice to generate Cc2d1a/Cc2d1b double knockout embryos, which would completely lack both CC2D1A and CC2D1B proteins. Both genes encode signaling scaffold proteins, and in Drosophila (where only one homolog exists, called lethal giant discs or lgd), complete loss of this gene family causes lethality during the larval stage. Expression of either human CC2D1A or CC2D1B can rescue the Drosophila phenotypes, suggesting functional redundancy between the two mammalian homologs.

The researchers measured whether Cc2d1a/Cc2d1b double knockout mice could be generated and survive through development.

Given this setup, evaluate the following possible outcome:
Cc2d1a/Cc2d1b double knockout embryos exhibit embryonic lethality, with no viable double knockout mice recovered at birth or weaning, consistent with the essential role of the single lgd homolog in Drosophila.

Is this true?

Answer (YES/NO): YES